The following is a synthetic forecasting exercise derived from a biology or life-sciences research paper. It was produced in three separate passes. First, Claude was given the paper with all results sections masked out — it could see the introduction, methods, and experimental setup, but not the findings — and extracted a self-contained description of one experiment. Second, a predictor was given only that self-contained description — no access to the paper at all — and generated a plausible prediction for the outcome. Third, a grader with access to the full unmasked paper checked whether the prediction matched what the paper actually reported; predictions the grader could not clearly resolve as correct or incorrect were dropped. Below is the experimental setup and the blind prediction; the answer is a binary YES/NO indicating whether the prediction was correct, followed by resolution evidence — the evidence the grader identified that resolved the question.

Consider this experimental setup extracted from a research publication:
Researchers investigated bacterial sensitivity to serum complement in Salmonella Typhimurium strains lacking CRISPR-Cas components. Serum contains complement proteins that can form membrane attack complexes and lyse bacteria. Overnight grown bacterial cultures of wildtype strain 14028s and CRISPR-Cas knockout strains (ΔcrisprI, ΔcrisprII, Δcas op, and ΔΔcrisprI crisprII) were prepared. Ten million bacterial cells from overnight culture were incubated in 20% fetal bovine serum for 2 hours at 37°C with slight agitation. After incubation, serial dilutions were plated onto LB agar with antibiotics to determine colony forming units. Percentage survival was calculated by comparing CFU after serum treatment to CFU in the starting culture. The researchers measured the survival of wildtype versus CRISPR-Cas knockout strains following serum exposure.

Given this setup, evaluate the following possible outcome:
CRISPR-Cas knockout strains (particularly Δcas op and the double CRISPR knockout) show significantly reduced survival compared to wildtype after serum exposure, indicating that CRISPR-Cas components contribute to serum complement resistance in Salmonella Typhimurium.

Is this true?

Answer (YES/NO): NO